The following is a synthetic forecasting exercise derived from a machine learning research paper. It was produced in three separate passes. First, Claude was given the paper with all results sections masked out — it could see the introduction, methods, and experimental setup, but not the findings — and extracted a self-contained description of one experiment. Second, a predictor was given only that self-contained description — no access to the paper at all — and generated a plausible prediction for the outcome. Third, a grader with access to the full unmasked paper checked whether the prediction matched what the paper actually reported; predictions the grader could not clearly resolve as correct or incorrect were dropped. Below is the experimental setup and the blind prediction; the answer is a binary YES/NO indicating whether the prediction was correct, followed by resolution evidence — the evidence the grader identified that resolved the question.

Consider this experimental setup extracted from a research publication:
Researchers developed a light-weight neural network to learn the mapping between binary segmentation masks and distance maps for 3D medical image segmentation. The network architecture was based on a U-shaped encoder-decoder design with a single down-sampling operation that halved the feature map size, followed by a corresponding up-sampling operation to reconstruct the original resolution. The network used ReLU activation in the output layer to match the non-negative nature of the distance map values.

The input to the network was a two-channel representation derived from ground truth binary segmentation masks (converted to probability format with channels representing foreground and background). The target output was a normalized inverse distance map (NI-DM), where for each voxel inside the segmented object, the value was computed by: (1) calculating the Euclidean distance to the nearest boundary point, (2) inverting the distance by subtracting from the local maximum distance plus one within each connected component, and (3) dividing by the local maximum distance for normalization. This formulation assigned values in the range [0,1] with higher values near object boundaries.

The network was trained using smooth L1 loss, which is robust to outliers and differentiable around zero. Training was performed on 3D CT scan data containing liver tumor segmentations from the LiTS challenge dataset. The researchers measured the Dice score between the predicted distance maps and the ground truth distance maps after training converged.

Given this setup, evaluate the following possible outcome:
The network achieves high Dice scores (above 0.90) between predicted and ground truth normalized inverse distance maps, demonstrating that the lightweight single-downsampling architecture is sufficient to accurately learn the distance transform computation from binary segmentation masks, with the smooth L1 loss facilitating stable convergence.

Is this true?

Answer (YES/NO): YES